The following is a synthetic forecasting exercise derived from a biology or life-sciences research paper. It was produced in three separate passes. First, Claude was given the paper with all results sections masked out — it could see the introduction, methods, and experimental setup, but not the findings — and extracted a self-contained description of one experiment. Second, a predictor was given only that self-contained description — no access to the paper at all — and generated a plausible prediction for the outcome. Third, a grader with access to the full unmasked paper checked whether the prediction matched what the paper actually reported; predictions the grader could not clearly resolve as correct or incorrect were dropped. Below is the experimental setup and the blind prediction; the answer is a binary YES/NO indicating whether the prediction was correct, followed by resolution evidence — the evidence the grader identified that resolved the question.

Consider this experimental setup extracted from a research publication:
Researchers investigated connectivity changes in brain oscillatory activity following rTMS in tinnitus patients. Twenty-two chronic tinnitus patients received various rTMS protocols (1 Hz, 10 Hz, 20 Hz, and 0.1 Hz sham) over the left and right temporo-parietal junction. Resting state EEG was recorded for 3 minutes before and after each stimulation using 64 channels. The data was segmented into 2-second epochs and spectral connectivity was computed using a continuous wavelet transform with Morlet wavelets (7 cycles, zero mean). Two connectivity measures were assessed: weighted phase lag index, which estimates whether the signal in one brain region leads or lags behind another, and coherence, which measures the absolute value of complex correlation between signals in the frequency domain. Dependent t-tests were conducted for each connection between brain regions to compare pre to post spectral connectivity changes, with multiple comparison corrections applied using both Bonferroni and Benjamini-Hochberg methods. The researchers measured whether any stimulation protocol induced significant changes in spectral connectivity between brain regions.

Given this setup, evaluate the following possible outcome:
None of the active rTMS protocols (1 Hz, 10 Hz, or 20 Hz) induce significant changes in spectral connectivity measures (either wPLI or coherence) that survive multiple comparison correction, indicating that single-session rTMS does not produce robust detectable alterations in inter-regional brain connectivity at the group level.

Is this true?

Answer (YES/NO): YES